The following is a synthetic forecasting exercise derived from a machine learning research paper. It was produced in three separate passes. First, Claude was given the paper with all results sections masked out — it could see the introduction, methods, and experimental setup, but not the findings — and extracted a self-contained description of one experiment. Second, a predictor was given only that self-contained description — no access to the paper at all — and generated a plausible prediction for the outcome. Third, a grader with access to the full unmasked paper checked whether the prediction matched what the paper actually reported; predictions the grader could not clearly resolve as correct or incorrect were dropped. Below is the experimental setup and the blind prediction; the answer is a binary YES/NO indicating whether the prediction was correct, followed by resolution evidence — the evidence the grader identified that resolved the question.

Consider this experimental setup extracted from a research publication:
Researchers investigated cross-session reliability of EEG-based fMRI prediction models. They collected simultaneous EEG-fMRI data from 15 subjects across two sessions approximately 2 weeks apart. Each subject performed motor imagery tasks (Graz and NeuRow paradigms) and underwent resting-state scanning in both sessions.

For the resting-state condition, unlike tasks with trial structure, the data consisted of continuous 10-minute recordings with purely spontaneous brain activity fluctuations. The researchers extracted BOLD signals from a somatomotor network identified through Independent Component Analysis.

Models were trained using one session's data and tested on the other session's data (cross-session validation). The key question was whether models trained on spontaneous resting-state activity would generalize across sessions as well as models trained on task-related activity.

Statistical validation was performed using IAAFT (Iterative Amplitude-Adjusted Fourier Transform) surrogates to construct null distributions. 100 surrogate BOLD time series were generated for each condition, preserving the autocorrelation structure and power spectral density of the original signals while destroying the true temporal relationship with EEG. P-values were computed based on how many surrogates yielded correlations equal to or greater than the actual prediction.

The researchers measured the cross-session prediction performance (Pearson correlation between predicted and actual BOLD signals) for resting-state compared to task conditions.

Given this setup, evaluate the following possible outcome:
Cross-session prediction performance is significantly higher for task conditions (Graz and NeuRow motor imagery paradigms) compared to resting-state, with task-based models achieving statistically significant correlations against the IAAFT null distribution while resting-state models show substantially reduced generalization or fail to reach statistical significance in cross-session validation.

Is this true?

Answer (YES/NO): YES